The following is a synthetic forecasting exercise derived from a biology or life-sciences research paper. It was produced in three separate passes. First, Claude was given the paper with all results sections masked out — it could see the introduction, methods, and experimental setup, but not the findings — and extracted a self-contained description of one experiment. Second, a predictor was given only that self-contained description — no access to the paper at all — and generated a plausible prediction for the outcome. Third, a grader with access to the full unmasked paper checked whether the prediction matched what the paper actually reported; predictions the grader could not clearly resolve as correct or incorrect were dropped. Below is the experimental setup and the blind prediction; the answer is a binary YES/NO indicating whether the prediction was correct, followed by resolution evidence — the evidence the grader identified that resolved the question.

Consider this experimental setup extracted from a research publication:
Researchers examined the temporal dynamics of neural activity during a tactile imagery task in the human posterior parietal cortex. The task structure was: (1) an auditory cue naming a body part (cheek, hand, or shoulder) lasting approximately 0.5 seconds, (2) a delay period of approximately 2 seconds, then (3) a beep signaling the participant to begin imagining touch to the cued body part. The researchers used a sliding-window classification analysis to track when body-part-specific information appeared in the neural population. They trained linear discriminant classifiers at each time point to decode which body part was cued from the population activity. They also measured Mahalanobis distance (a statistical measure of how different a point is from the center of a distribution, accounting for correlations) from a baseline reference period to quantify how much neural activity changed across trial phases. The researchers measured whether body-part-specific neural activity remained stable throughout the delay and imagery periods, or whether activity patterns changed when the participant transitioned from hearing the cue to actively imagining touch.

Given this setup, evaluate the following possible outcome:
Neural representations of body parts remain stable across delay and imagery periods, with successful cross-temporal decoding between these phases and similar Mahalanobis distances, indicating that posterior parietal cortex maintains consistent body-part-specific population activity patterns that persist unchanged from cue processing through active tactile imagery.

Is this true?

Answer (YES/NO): NO